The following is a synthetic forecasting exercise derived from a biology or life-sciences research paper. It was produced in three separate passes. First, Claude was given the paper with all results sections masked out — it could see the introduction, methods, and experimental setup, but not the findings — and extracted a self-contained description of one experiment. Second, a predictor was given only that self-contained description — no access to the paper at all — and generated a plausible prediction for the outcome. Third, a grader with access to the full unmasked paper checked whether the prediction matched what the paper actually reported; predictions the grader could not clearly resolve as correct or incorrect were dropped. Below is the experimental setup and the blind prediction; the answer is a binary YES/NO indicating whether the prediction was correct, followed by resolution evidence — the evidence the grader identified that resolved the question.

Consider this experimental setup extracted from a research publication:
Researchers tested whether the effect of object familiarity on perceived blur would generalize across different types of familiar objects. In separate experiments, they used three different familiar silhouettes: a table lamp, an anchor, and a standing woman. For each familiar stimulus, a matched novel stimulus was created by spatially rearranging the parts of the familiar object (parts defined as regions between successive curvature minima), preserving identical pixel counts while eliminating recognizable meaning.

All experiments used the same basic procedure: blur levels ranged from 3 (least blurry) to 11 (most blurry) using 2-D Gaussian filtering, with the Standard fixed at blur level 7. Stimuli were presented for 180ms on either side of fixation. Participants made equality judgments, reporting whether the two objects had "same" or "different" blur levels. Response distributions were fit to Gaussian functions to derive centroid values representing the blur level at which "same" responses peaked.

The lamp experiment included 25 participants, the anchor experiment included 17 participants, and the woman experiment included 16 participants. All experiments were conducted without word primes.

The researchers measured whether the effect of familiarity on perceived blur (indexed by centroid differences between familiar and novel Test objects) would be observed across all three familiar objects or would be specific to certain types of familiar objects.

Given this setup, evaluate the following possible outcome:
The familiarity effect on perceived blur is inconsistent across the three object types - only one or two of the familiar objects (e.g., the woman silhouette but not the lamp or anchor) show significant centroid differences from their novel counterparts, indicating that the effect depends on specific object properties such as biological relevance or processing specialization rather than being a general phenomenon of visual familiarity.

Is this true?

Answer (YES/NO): NO